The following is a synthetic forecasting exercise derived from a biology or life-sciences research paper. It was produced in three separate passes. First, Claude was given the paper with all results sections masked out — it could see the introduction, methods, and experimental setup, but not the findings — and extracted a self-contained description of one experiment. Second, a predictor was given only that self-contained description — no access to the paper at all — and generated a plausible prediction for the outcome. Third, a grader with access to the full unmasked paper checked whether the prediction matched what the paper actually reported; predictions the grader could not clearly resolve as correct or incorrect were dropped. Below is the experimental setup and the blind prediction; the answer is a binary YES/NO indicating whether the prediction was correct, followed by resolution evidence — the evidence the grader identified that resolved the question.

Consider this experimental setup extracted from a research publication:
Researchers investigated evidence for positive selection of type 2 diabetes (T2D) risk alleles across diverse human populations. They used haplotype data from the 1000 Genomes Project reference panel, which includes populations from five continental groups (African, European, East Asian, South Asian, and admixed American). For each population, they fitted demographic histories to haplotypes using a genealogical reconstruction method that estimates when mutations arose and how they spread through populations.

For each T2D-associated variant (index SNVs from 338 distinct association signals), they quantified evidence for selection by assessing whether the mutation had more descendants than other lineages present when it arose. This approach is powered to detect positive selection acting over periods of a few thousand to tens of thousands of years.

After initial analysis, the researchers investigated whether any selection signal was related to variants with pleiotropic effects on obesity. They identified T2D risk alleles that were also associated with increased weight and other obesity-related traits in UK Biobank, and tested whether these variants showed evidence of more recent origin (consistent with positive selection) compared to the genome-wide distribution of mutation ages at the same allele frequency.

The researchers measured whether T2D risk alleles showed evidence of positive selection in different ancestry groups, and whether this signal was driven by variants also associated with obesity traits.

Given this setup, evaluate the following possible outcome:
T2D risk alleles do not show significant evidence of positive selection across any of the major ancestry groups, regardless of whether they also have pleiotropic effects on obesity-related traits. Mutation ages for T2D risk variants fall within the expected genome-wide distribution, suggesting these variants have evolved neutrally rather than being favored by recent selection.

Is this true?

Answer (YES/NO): NO